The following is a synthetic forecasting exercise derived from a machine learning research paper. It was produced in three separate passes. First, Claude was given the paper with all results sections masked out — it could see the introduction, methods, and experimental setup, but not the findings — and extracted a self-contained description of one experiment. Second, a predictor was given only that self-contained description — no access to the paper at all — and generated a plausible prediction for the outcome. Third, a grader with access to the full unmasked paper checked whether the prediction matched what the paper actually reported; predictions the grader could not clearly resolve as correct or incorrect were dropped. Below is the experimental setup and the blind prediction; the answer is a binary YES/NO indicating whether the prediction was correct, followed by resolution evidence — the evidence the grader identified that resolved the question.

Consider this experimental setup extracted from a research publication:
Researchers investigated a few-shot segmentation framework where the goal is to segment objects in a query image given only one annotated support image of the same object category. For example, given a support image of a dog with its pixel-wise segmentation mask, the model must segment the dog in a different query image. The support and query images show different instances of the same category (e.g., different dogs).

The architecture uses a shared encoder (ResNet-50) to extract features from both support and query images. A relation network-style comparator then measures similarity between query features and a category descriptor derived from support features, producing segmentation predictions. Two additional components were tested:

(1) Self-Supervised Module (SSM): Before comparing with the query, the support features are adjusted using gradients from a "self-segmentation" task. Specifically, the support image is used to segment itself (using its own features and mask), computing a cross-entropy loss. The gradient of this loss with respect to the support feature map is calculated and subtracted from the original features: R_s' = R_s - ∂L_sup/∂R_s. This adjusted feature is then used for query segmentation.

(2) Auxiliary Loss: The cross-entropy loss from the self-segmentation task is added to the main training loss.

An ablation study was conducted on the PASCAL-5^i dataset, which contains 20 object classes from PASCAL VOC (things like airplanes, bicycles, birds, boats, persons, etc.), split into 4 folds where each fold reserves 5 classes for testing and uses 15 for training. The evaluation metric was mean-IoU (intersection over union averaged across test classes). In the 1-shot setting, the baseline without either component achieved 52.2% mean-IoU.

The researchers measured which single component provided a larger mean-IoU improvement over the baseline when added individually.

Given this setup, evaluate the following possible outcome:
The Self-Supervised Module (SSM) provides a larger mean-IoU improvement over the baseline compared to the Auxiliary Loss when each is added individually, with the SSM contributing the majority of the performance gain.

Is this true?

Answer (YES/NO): NO